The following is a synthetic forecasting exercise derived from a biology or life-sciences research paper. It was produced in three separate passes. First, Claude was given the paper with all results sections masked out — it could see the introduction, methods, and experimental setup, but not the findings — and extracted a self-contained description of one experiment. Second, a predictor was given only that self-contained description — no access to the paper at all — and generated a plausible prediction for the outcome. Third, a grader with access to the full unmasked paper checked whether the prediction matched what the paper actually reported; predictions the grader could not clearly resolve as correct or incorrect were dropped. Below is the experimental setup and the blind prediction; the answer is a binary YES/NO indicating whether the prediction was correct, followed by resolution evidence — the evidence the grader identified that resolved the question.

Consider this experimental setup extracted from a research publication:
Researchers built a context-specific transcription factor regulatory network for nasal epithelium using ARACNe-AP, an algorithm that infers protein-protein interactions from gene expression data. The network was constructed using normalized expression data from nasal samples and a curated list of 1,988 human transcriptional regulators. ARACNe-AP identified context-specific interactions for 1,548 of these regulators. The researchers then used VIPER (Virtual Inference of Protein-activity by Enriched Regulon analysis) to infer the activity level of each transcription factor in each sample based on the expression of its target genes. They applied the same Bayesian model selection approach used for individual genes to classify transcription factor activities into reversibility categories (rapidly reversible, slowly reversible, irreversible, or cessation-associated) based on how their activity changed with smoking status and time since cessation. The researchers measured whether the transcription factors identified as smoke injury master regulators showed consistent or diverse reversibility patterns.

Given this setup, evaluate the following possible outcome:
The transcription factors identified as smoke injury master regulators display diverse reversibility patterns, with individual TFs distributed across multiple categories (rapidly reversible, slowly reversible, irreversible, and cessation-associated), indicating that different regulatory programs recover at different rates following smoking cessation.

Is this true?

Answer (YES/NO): YES